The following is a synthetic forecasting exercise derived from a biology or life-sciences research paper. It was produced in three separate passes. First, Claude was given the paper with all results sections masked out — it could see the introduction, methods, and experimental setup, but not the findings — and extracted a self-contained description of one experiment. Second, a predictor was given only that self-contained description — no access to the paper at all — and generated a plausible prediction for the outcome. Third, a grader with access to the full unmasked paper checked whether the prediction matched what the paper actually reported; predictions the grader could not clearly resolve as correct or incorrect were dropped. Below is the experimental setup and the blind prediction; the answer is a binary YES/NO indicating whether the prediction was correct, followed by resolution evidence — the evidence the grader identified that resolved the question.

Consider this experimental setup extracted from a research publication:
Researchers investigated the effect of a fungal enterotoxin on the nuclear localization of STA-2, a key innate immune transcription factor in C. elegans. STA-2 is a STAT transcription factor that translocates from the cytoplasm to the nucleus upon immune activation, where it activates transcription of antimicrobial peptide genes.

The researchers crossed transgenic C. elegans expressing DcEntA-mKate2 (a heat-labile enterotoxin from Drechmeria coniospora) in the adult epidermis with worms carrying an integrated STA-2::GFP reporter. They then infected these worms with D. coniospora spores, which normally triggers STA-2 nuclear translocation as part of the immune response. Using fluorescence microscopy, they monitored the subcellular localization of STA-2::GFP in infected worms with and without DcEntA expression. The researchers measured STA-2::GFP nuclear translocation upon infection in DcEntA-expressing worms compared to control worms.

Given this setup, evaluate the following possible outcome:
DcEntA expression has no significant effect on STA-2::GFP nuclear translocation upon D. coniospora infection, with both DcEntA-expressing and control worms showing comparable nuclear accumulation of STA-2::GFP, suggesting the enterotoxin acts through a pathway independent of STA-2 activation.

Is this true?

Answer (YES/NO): NO